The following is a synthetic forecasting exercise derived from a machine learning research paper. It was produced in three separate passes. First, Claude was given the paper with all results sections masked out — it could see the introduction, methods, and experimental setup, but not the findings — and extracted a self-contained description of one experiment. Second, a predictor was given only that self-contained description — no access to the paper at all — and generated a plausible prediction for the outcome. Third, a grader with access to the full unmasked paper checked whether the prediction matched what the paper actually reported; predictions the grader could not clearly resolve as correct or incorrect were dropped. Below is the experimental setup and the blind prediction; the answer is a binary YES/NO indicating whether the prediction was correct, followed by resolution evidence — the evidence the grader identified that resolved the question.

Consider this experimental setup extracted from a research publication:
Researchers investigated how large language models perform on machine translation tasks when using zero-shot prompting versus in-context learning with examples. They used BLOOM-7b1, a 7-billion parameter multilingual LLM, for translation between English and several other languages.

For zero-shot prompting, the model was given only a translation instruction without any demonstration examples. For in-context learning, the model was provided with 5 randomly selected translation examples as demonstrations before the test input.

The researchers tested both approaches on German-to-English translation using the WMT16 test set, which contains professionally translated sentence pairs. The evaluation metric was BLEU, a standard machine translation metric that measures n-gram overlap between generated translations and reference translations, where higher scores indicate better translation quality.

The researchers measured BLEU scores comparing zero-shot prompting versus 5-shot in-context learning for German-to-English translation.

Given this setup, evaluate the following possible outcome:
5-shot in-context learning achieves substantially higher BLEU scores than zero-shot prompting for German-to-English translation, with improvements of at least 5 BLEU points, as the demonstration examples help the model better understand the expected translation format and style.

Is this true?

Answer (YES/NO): NO